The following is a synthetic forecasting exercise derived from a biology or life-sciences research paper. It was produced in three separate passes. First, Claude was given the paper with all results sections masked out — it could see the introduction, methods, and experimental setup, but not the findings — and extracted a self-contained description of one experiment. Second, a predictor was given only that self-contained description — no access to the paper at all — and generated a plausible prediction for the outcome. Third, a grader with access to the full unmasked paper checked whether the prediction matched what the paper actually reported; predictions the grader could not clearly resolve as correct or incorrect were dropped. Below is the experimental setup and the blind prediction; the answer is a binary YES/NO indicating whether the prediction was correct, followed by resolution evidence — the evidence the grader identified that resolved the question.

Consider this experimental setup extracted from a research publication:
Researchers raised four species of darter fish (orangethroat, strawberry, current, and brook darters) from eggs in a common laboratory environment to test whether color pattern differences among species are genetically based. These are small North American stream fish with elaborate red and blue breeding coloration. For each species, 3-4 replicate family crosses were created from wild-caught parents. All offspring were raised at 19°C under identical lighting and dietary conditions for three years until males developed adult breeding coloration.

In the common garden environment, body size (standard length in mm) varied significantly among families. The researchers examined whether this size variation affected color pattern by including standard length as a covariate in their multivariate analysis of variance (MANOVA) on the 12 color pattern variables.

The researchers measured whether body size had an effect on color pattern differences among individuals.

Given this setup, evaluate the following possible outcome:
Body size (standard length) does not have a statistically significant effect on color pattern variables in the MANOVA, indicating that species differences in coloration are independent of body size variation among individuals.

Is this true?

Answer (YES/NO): YES